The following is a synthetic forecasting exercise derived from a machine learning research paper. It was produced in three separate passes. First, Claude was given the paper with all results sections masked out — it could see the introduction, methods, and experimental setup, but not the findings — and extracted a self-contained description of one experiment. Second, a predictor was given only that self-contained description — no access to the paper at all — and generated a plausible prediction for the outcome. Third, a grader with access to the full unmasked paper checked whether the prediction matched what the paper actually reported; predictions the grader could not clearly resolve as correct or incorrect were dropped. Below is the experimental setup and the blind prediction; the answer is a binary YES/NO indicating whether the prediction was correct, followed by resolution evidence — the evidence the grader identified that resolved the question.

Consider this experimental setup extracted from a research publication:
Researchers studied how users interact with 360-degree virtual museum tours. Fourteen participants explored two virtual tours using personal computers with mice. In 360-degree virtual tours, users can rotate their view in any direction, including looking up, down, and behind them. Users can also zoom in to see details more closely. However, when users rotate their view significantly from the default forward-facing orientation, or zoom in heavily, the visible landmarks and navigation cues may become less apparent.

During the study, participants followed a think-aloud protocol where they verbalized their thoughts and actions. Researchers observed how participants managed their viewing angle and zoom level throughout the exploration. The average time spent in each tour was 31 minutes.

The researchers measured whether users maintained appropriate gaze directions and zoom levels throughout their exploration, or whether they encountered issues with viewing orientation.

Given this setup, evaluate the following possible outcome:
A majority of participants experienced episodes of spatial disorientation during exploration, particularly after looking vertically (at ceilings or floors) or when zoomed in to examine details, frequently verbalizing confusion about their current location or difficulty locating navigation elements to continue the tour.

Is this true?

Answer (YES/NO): YES